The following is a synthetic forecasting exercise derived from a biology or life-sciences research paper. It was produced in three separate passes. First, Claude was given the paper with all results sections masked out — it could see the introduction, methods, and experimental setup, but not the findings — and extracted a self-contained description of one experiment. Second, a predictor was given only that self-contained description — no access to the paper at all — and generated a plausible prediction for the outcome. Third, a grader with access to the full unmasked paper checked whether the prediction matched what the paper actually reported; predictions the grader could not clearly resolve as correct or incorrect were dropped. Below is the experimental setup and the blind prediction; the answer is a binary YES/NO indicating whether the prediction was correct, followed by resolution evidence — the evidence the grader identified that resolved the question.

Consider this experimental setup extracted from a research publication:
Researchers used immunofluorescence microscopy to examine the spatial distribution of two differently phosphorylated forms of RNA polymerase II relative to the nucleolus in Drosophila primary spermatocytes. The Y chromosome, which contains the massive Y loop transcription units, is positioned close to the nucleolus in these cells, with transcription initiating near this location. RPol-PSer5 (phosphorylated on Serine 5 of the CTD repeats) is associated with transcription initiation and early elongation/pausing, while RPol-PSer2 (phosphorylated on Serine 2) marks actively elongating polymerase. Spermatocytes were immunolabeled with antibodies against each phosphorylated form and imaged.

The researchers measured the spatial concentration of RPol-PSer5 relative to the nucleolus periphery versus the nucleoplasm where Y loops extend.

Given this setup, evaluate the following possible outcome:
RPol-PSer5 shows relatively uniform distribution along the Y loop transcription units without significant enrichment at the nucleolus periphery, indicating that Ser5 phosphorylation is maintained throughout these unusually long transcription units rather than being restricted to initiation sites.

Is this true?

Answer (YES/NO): NO